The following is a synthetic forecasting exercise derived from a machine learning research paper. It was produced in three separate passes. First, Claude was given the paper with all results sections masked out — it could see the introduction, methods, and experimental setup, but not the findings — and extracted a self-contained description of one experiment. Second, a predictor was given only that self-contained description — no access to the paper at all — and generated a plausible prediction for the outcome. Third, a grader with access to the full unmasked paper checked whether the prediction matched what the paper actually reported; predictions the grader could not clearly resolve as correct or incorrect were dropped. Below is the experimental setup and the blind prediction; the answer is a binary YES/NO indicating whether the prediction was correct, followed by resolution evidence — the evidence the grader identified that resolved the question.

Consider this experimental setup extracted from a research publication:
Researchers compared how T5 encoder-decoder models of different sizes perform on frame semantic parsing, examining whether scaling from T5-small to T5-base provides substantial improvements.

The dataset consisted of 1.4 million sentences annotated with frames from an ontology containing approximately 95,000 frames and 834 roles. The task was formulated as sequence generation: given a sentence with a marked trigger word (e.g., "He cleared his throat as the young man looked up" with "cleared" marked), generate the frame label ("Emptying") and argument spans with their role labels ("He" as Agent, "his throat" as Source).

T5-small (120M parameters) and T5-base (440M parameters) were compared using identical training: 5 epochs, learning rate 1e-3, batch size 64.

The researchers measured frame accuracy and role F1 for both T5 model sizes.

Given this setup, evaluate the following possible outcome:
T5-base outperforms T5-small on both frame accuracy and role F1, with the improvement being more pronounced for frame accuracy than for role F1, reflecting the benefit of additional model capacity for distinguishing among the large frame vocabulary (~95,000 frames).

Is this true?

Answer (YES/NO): YES